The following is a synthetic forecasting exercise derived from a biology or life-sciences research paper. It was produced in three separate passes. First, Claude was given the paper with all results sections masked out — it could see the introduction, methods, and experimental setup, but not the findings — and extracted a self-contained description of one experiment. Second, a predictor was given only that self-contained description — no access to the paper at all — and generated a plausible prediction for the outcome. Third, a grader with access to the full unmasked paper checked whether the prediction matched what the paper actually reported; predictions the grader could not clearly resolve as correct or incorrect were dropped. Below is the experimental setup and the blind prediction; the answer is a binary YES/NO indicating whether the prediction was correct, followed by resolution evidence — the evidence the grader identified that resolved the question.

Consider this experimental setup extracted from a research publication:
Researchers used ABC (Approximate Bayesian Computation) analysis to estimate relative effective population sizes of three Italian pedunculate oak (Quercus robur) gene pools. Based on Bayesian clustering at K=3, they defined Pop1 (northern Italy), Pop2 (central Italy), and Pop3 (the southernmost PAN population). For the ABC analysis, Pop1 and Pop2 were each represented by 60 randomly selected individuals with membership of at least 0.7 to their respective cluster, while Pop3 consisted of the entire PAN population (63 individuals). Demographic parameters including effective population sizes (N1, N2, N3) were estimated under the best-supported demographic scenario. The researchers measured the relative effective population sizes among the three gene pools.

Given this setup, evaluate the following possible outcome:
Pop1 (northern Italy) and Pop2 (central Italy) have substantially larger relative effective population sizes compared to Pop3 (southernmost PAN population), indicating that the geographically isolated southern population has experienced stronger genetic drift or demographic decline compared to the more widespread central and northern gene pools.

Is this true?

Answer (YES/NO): NO